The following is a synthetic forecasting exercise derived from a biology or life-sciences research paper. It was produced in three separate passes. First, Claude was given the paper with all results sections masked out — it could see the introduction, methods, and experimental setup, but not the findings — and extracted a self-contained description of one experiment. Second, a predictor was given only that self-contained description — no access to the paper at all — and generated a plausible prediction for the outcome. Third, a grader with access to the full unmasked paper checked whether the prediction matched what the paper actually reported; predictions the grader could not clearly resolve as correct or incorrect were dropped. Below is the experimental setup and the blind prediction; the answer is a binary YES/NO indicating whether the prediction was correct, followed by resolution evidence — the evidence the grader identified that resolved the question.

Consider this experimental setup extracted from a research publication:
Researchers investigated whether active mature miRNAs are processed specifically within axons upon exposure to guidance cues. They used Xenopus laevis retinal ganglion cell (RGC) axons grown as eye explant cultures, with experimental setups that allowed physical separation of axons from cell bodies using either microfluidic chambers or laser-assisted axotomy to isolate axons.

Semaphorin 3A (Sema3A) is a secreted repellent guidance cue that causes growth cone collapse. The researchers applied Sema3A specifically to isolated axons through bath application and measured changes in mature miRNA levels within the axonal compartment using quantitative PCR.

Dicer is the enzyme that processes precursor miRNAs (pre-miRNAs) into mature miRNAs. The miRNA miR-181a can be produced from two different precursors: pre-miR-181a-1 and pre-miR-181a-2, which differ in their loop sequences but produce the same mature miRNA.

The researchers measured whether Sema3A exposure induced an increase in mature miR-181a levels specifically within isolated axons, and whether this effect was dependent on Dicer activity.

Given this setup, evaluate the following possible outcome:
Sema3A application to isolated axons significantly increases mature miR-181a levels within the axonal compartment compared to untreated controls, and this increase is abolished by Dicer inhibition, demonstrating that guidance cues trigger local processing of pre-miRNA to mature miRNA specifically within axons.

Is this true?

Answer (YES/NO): YES